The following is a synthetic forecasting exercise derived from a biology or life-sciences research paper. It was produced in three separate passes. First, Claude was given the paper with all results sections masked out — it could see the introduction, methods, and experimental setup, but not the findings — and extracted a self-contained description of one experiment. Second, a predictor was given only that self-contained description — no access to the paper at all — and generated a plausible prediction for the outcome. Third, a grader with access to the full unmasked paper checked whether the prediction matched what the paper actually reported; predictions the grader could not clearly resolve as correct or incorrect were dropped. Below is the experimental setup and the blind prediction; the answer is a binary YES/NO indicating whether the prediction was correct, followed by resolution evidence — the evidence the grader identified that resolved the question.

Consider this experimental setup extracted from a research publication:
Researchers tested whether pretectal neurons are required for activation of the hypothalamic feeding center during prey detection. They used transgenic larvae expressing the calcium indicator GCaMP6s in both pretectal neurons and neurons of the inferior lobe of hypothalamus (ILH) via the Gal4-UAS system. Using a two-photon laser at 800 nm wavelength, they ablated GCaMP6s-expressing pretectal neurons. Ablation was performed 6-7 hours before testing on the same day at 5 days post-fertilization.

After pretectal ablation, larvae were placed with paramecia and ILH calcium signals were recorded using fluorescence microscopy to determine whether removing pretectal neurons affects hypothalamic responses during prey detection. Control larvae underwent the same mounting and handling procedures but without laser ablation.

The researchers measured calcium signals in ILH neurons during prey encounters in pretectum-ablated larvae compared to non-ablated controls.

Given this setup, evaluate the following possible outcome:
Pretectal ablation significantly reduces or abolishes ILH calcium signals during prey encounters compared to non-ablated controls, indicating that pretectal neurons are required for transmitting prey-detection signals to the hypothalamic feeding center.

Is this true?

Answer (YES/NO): YES